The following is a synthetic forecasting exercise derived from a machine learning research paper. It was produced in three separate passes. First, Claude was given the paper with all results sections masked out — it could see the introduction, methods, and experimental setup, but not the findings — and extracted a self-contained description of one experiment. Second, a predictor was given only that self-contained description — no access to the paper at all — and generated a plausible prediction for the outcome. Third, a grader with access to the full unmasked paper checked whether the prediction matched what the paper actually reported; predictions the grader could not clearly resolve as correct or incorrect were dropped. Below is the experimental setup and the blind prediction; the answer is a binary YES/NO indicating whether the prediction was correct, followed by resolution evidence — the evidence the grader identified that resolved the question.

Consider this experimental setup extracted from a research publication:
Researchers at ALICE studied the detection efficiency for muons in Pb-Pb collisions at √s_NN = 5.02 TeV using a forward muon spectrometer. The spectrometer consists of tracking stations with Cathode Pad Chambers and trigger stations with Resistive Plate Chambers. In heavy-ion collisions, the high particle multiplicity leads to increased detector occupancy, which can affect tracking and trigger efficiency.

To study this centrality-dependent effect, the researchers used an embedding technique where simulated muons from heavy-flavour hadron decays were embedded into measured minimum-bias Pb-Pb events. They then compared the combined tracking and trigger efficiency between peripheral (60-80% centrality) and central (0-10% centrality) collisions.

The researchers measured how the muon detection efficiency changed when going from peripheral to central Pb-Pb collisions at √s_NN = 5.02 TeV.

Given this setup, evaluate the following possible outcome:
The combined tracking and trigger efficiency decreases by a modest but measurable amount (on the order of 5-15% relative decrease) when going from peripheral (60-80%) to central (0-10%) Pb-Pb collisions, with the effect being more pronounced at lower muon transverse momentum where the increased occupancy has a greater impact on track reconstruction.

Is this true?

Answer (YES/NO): NO